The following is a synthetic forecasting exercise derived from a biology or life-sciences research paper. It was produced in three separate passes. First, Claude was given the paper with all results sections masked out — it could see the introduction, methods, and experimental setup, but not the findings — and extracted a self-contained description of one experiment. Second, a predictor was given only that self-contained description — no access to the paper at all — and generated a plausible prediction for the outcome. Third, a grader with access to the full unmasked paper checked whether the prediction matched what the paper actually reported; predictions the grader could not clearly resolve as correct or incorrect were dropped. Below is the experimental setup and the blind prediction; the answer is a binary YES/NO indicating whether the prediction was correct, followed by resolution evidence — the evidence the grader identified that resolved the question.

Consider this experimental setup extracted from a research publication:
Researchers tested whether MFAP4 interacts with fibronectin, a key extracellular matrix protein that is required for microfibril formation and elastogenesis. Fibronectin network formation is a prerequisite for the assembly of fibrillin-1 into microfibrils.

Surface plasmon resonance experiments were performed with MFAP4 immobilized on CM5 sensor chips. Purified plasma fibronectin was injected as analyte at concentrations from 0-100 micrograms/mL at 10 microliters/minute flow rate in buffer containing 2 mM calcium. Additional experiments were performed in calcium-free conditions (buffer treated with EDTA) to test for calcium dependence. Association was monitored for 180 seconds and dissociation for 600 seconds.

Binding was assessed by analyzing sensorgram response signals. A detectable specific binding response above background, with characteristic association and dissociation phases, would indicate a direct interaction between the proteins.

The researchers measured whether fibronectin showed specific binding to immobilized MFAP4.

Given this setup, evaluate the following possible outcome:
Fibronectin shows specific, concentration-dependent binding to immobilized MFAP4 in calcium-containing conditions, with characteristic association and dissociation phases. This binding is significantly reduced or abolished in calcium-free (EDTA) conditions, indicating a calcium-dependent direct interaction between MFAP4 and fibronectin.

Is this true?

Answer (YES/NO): NO